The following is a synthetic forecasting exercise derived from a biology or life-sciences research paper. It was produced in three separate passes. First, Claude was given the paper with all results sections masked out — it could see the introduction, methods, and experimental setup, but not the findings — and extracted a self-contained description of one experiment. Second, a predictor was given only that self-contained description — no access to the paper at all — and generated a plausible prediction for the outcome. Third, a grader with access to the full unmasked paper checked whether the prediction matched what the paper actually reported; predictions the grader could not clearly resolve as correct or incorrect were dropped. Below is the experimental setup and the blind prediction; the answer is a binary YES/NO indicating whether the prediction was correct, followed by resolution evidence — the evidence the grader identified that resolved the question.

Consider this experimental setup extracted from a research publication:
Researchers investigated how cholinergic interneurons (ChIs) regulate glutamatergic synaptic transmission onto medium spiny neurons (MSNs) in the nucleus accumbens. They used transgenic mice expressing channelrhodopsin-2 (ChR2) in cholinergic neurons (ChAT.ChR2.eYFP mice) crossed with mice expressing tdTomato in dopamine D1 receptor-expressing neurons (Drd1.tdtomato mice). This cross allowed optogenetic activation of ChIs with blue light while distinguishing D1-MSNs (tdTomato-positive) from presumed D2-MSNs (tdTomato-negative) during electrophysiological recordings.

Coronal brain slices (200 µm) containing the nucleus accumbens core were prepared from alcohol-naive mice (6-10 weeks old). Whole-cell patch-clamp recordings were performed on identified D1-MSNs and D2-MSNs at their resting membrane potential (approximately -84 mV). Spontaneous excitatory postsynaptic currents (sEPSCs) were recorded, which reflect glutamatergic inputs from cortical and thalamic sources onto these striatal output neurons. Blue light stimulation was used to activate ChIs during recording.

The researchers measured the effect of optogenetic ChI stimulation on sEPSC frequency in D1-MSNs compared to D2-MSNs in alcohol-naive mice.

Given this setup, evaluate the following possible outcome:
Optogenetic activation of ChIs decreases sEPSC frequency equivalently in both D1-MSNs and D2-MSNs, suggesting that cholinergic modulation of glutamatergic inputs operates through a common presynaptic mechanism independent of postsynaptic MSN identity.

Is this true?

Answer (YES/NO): NO